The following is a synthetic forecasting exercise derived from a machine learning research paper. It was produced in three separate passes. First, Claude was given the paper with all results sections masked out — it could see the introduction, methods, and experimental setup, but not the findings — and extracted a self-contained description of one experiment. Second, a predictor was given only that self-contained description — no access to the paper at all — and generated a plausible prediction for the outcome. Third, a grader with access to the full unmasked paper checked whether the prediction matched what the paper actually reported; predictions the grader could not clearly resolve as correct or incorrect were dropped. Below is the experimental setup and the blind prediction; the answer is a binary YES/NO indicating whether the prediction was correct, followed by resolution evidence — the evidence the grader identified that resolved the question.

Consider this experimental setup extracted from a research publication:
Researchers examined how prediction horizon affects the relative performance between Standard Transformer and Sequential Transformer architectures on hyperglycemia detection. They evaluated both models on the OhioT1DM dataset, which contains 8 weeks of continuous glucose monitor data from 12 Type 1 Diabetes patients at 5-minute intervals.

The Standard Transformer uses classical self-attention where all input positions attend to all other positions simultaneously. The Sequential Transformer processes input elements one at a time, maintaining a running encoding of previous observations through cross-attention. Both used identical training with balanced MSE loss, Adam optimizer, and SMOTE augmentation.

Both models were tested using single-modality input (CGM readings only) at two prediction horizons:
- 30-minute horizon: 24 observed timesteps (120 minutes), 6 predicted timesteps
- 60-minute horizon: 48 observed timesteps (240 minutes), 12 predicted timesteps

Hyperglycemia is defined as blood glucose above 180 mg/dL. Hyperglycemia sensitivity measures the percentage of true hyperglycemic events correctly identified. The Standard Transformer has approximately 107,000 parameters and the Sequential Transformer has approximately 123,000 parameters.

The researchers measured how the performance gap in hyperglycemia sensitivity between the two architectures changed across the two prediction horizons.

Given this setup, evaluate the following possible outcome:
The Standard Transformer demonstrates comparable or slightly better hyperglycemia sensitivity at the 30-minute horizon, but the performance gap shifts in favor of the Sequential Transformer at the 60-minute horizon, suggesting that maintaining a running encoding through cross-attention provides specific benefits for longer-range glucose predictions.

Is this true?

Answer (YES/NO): NO